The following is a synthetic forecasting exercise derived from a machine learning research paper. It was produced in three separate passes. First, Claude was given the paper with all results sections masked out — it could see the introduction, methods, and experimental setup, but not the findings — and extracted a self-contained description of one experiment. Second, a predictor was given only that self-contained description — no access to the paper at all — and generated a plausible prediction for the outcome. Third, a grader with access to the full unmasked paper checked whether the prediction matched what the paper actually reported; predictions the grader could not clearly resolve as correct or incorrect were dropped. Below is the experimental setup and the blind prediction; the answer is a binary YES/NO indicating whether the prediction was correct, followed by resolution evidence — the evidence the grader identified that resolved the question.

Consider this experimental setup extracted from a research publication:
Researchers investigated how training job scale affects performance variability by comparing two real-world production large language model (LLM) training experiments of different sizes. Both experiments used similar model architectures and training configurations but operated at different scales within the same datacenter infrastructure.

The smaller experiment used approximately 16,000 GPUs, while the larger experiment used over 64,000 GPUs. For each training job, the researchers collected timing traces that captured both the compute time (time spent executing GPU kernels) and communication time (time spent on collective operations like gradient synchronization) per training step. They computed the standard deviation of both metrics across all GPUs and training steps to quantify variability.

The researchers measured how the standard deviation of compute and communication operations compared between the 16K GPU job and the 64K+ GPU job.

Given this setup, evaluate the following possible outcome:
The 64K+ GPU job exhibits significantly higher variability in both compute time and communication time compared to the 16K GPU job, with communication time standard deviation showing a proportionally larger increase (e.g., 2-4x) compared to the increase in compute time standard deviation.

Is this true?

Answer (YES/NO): YES